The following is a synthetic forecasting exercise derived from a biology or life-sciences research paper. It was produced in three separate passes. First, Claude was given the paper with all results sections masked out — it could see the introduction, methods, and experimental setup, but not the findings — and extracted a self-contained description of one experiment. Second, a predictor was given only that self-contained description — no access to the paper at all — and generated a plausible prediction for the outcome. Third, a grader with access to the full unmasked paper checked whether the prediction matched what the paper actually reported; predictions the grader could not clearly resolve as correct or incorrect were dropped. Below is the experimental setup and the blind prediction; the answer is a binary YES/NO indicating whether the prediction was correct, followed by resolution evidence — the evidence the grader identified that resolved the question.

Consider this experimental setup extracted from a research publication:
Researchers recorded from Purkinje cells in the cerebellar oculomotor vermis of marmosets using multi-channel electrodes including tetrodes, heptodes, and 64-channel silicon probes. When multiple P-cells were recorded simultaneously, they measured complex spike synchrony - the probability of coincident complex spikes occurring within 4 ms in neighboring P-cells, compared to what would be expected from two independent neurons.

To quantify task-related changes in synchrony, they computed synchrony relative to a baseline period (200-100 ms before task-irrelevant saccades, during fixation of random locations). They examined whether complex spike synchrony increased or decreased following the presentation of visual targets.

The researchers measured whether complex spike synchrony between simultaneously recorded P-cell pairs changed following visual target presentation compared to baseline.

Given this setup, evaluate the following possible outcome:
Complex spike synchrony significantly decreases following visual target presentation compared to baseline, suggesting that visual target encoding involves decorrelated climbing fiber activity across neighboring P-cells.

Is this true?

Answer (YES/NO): NO